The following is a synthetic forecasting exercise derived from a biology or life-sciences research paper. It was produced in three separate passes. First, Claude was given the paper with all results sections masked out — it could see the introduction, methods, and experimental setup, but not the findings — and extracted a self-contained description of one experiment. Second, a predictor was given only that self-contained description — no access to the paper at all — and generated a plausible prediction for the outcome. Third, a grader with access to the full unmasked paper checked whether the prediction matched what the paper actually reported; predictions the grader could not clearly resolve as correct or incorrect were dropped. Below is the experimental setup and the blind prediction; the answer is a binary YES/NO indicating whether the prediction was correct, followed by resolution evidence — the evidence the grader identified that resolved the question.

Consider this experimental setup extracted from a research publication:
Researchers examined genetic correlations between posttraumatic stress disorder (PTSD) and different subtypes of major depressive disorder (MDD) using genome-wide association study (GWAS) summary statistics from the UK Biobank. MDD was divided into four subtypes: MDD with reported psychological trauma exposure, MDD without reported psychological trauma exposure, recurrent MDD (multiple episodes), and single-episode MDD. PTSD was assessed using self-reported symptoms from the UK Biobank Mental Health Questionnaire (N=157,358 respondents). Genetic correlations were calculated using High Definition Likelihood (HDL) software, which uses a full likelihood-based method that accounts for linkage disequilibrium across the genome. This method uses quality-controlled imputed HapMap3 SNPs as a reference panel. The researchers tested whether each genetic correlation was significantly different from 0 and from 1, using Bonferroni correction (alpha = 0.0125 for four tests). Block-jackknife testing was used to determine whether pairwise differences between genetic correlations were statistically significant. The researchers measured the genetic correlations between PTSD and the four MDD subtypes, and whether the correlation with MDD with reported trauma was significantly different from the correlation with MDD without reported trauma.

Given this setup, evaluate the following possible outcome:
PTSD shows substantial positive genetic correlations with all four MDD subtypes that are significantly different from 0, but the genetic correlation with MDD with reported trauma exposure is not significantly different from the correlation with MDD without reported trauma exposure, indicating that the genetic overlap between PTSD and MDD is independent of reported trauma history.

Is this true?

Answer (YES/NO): YES